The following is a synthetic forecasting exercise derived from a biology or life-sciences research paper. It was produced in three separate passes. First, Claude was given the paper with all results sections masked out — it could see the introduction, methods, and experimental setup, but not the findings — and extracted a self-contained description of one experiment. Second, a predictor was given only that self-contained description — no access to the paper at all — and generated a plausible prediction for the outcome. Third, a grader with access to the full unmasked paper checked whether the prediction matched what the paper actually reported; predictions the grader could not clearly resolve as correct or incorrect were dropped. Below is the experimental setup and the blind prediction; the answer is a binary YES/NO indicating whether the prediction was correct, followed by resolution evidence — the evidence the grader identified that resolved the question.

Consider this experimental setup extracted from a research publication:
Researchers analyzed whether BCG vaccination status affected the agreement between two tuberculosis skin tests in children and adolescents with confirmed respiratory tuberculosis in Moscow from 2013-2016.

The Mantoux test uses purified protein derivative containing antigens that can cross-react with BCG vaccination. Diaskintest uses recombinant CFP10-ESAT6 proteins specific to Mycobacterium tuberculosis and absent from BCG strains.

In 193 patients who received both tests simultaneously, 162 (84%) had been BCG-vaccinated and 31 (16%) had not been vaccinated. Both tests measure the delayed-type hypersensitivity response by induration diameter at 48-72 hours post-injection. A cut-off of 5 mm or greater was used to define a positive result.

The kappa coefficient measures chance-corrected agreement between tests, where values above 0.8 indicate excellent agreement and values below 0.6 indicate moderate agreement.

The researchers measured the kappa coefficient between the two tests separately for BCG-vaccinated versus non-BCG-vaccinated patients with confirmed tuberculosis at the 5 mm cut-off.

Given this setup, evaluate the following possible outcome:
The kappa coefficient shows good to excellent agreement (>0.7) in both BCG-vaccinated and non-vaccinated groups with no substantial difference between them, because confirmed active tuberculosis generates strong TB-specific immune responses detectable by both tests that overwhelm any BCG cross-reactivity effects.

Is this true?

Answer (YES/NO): NO